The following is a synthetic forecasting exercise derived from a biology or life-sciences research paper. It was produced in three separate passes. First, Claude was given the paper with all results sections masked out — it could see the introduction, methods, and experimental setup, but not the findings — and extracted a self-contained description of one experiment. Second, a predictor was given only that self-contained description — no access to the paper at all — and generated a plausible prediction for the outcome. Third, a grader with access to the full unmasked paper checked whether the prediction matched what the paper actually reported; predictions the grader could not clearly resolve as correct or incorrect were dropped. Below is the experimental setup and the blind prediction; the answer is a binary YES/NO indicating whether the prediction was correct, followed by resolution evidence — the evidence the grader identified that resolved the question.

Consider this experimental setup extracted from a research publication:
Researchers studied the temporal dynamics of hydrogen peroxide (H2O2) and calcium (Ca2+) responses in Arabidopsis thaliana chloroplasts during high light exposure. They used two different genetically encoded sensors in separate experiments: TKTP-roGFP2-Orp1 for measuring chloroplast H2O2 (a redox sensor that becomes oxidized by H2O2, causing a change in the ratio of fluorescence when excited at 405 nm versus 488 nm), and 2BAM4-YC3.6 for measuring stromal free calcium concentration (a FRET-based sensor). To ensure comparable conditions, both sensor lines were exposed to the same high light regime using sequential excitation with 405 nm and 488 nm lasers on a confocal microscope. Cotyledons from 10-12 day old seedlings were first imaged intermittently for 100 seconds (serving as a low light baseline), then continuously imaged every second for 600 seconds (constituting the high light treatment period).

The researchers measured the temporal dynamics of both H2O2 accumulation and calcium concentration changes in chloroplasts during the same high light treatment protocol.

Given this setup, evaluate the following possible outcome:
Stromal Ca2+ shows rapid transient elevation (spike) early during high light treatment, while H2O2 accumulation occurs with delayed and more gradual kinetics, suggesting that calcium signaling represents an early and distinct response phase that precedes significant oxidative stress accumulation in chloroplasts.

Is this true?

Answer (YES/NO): YES